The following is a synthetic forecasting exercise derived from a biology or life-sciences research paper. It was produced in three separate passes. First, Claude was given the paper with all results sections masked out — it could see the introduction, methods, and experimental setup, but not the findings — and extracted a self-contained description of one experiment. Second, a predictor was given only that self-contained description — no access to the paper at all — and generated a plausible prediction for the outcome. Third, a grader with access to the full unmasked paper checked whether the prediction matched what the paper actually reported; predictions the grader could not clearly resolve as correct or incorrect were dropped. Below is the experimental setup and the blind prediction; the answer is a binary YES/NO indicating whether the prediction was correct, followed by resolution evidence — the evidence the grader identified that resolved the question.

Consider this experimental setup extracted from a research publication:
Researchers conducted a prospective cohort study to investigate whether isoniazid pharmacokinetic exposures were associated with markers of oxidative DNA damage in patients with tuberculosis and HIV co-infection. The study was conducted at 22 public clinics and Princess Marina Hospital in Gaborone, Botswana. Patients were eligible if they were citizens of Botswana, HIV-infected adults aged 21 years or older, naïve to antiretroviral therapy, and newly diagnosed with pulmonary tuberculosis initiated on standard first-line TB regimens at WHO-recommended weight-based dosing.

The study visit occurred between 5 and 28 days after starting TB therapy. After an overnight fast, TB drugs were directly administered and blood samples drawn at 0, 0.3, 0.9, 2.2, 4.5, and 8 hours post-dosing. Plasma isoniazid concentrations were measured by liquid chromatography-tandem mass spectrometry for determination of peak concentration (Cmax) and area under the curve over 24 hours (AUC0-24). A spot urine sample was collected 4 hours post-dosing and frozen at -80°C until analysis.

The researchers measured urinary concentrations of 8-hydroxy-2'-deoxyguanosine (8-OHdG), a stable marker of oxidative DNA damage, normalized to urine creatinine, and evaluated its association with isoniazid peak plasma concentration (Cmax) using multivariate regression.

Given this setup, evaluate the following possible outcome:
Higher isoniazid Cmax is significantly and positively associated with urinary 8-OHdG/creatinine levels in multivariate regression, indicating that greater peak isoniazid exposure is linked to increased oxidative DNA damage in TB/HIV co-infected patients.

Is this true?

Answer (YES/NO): YES